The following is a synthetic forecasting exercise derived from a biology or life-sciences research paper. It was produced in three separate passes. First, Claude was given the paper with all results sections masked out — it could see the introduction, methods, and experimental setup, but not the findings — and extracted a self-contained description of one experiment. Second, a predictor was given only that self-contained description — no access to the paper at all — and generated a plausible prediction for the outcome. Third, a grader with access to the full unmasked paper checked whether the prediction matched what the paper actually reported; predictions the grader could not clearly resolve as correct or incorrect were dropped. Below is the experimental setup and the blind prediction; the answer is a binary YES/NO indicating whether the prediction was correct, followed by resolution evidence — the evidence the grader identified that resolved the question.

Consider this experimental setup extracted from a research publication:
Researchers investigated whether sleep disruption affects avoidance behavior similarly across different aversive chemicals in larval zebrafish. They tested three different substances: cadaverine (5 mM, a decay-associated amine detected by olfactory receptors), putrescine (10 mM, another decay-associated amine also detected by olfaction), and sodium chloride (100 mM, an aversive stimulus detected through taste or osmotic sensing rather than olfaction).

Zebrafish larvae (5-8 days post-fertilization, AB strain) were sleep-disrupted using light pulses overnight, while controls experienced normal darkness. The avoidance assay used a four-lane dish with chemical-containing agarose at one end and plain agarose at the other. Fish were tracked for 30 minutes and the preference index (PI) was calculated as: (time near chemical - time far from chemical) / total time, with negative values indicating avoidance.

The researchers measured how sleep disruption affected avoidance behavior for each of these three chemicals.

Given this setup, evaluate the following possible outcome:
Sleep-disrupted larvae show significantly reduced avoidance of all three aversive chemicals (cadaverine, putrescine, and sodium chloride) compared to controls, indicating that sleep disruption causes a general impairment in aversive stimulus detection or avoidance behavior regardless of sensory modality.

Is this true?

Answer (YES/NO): NO